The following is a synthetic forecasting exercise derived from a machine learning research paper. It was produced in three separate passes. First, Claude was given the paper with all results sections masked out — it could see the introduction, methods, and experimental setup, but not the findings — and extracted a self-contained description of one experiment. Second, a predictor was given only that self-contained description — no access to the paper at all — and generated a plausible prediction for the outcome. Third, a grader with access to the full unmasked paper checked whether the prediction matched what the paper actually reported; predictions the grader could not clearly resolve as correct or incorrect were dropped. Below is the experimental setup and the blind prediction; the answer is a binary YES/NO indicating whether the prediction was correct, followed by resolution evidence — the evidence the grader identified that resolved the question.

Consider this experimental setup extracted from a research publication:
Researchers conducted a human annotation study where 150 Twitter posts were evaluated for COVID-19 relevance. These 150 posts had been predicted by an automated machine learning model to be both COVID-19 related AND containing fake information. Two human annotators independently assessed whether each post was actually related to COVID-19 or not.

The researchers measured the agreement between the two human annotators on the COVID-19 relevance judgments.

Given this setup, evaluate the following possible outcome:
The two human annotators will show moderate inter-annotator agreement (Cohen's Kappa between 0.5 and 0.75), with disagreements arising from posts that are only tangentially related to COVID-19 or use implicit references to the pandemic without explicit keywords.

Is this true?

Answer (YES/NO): NO